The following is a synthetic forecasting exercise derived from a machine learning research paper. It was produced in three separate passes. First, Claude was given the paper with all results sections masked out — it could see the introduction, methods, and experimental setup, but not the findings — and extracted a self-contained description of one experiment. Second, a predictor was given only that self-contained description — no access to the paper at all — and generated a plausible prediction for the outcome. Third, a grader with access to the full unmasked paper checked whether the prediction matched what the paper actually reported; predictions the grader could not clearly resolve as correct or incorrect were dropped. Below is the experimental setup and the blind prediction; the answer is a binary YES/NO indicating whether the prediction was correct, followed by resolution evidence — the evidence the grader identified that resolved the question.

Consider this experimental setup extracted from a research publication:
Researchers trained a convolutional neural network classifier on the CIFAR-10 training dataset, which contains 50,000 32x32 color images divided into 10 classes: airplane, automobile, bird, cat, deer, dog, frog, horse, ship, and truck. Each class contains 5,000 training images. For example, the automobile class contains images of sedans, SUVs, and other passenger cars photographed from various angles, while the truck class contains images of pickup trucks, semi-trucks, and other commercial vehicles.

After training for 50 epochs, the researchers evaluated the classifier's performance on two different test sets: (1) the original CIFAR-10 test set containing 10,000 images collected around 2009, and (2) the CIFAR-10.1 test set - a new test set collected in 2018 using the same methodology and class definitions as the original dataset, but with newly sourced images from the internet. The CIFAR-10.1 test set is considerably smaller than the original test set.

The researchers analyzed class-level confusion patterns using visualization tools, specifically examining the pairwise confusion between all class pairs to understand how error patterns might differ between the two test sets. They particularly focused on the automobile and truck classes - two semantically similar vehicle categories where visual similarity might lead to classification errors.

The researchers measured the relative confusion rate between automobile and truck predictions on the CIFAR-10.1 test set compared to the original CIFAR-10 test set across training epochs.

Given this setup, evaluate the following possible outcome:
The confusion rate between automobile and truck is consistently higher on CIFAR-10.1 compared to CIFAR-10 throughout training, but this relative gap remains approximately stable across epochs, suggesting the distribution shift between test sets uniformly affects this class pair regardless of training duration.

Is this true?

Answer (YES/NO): YES